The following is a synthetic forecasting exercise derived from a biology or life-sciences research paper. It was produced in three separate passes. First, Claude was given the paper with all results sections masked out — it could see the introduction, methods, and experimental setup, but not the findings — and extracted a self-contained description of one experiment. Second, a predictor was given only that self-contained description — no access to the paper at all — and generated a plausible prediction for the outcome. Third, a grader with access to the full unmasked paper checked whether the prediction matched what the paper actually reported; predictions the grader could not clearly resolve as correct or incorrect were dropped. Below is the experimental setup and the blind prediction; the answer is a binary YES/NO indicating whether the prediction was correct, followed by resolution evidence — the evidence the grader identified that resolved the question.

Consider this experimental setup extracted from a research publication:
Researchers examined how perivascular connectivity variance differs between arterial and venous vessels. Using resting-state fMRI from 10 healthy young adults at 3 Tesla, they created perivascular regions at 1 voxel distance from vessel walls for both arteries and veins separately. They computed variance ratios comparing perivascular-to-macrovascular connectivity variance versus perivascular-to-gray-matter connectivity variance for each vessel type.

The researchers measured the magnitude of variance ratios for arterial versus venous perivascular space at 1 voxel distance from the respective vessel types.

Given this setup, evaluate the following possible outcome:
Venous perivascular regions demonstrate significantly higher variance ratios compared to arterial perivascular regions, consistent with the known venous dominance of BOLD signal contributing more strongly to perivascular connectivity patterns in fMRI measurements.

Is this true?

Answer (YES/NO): YES